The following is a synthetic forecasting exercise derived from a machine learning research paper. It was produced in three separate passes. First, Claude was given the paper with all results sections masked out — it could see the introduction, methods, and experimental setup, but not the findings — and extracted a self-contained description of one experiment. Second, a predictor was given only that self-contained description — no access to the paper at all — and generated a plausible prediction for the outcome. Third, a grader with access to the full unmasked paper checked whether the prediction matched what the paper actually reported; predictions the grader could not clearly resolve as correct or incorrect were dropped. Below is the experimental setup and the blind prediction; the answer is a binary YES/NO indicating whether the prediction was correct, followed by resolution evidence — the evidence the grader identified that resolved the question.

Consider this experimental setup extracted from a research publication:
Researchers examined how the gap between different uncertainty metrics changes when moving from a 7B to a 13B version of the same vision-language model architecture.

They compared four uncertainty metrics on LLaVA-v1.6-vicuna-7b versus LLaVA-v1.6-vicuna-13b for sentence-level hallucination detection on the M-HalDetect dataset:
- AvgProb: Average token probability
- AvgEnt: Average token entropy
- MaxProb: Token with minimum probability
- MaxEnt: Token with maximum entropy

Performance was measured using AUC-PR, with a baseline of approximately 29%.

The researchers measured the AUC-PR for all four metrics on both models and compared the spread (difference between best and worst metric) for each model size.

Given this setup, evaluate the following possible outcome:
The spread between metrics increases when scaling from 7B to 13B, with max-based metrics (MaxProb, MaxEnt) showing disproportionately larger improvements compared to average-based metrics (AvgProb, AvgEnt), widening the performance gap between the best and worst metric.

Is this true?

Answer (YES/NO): NO